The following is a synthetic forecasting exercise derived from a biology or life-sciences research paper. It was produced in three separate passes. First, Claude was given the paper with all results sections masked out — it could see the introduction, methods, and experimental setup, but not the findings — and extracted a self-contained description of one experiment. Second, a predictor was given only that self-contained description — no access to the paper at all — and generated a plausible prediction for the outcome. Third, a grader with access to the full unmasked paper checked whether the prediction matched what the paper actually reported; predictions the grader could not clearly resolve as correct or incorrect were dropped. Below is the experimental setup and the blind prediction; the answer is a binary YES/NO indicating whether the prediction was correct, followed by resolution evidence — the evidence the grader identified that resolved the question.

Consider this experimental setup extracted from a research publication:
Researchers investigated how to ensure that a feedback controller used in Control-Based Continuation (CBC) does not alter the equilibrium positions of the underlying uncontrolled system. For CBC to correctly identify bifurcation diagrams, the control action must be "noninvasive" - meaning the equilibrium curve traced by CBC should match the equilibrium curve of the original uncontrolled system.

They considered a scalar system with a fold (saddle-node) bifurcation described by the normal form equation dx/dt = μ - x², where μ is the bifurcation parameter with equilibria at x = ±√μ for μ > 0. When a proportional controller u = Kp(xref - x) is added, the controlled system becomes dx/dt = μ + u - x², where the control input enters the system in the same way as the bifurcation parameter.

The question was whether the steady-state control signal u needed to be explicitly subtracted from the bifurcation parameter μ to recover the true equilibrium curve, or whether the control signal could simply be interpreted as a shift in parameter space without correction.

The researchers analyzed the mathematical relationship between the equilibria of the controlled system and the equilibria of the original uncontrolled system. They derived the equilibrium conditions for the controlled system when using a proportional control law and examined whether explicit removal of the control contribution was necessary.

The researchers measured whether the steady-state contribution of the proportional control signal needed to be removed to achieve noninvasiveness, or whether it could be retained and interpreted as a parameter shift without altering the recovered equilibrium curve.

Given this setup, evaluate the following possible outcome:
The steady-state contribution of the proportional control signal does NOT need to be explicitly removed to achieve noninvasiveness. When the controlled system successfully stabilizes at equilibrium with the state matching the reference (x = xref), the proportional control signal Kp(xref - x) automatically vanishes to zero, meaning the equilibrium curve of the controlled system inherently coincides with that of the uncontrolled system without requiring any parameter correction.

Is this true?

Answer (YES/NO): NO